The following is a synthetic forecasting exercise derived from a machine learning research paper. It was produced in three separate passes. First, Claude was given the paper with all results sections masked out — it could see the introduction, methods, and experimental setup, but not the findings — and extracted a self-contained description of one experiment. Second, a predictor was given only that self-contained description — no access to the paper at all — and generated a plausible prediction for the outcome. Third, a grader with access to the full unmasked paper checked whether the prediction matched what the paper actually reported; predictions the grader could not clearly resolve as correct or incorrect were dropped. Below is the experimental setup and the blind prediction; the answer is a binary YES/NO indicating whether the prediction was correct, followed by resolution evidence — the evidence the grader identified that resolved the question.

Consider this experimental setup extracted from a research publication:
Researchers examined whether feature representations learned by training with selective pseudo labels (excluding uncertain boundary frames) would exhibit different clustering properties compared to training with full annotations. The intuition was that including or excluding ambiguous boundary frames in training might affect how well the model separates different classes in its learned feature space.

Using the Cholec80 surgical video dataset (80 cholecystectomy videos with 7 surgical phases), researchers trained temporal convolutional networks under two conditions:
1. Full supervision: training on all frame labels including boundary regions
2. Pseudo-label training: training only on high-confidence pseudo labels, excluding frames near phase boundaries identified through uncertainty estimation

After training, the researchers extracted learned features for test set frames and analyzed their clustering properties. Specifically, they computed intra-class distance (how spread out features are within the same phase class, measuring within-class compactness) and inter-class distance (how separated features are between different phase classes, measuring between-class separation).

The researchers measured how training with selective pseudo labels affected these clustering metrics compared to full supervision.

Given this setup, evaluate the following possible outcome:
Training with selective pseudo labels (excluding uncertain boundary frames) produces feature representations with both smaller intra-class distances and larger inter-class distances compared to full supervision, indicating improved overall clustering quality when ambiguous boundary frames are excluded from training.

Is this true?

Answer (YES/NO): YES